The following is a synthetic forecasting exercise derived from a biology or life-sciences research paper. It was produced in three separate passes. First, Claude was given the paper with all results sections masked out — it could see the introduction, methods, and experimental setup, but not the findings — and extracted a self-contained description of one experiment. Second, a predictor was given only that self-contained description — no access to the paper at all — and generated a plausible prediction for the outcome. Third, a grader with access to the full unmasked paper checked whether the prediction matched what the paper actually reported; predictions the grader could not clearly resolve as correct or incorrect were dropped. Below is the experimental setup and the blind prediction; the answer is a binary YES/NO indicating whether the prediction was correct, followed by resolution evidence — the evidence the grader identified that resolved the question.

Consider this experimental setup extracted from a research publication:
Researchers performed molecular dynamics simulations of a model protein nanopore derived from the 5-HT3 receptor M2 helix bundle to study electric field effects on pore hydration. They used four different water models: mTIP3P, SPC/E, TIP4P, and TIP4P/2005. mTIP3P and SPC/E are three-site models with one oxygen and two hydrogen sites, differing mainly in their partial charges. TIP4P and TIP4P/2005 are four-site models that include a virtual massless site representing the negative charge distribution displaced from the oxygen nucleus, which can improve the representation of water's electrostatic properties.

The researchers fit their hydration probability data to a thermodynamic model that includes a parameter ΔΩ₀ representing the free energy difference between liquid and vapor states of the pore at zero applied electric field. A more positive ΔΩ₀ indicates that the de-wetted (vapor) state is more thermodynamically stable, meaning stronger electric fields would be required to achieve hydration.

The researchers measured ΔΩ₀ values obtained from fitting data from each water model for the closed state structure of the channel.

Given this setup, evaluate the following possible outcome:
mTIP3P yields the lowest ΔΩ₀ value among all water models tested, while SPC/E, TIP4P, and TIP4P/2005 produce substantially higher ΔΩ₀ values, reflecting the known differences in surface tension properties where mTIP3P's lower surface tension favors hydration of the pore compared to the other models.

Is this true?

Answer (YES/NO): NO